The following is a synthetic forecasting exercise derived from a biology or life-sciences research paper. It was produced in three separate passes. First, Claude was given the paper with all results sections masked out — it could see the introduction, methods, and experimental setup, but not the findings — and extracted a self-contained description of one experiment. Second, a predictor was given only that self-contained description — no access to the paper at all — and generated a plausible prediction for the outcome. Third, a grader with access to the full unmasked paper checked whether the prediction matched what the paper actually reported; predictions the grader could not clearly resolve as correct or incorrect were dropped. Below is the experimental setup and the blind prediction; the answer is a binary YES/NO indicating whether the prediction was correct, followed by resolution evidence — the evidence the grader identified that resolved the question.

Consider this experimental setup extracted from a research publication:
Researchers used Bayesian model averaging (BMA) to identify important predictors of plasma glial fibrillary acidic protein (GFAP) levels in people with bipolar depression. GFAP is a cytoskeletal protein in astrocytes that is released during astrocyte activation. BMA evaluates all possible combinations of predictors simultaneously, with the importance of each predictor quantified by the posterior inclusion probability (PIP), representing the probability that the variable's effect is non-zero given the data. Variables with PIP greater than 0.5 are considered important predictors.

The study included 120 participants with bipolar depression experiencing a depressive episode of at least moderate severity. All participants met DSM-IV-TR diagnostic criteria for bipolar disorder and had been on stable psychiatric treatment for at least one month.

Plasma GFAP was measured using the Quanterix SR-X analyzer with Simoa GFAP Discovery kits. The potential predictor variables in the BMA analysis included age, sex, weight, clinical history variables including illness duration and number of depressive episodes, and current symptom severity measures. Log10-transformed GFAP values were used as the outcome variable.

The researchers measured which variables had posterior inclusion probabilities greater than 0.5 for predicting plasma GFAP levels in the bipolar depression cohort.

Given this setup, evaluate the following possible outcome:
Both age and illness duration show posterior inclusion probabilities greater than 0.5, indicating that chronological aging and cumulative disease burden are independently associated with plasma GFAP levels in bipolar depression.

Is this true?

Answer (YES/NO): NO